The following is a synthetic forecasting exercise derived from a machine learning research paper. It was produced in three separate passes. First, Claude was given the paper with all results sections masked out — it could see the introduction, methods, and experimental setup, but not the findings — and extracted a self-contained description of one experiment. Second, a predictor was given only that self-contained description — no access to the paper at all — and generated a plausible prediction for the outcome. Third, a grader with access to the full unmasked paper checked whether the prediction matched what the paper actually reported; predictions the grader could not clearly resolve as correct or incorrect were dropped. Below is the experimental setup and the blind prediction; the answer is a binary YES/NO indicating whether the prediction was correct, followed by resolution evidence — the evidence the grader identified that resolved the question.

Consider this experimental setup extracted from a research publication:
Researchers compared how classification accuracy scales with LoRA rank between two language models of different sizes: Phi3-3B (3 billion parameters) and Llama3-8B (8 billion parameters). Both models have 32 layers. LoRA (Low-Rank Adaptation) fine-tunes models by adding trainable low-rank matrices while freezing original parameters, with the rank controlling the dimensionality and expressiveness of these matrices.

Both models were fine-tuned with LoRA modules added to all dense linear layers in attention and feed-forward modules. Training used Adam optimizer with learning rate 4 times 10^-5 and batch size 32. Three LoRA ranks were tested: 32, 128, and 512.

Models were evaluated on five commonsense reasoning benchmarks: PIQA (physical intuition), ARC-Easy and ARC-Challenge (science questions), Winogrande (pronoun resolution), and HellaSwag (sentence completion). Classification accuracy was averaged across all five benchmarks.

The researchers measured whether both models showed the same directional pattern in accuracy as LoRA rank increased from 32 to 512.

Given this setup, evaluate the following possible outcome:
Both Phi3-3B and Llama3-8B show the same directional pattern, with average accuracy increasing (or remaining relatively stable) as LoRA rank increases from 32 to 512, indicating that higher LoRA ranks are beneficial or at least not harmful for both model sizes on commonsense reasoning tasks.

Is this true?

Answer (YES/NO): NO